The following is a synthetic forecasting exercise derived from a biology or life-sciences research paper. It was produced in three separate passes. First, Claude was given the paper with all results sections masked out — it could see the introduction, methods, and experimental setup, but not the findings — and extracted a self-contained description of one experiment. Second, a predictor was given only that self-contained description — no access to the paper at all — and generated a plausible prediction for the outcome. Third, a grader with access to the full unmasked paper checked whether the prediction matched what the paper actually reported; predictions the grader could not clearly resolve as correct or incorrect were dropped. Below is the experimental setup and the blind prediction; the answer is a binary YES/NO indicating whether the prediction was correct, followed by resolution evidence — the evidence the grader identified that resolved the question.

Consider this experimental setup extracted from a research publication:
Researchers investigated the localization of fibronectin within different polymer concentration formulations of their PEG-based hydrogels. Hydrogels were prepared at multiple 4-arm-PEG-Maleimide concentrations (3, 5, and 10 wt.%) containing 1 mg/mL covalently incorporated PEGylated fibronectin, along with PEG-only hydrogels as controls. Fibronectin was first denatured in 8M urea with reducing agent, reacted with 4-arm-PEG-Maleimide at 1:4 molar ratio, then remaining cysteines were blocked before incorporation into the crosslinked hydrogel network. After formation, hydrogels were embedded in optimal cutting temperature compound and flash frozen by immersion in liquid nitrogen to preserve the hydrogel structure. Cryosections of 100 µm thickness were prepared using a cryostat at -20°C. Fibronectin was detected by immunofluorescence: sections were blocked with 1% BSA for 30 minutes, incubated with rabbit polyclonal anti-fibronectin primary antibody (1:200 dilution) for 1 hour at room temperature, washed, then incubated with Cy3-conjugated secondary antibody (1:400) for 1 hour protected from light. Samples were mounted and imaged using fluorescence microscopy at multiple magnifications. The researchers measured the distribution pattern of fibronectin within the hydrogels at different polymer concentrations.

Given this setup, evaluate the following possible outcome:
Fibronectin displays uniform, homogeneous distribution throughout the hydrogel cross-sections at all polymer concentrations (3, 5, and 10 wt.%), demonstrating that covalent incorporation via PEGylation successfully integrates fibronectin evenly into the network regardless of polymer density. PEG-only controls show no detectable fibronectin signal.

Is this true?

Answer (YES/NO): YES